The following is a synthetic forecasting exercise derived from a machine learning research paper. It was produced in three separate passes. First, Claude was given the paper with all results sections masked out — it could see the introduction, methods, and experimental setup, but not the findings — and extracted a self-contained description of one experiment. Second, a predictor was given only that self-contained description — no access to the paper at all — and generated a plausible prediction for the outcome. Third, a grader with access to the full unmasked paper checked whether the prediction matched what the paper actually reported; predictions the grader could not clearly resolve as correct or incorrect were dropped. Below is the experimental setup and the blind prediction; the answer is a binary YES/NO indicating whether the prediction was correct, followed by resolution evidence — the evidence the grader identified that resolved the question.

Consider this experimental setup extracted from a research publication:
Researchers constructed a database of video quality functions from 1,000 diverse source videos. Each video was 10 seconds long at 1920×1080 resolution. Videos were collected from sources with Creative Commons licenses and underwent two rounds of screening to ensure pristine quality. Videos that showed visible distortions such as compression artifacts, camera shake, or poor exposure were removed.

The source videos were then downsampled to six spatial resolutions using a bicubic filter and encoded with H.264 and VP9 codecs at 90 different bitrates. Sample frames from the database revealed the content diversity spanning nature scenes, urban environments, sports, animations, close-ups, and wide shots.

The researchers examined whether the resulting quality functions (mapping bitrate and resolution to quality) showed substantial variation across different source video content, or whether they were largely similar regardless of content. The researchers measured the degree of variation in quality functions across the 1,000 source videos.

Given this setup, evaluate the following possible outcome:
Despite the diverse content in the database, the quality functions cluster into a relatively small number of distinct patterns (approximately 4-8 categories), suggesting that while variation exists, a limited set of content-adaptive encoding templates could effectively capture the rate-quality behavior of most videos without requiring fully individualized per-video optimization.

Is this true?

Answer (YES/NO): NO